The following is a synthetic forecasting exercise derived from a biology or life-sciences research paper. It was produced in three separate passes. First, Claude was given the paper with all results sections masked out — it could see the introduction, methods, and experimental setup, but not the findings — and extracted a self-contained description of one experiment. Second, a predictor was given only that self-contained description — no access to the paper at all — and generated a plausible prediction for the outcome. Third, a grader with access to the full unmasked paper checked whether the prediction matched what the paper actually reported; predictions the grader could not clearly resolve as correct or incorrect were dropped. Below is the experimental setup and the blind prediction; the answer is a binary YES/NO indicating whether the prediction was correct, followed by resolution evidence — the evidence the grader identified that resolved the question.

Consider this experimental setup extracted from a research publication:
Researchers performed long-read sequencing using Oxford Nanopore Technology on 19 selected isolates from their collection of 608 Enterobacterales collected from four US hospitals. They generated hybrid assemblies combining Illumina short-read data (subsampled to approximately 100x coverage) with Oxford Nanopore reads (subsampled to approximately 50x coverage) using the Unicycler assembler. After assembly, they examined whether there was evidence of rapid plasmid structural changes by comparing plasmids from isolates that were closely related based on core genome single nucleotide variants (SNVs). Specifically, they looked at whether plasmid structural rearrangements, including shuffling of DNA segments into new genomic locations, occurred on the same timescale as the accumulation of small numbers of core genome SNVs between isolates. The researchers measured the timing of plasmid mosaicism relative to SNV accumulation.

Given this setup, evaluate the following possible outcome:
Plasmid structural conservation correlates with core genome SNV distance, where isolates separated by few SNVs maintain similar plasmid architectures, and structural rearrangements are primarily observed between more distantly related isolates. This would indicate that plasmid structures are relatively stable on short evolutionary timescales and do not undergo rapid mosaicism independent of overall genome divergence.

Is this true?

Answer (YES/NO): NO